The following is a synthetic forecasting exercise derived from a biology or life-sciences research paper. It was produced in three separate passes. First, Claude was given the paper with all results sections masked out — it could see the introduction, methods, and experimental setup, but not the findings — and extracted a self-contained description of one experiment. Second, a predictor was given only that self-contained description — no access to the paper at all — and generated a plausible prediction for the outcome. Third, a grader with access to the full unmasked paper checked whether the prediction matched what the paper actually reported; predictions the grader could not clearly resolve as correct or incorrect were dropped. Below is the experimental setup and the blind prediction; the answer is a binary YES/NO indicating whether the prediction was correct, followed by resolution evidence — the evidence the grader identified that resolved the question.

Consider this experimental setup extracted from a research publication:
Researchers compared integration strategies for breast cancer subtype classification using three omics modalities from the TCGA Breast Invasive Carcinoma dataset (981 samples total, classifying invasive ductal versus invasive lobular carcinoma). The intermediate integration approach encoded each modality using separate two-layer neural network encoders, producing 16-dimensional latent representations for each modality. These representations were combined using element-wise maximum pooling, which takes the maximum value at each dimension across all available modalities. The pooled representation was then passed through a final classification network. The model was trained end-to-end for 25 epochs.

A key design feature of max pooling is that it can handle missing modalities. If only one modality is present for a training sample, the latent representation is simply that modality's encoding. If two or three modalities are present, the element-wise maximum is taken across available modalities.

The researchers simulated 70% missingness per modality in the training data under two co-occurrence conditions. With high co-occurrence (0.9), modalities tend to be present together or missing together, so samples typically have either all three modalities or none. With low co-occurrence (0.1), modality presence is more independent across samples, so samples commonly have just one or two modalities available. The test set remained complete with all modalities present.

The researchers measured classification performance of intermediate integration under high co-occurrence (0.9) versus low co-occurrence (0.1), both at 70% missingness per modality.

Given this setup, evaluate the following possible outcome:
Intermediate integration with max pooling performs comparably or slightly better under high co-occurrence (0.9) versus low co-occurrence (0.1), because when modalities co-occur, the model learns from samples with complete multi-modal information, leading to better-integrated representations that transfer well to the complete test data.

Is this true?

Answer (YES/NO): NO